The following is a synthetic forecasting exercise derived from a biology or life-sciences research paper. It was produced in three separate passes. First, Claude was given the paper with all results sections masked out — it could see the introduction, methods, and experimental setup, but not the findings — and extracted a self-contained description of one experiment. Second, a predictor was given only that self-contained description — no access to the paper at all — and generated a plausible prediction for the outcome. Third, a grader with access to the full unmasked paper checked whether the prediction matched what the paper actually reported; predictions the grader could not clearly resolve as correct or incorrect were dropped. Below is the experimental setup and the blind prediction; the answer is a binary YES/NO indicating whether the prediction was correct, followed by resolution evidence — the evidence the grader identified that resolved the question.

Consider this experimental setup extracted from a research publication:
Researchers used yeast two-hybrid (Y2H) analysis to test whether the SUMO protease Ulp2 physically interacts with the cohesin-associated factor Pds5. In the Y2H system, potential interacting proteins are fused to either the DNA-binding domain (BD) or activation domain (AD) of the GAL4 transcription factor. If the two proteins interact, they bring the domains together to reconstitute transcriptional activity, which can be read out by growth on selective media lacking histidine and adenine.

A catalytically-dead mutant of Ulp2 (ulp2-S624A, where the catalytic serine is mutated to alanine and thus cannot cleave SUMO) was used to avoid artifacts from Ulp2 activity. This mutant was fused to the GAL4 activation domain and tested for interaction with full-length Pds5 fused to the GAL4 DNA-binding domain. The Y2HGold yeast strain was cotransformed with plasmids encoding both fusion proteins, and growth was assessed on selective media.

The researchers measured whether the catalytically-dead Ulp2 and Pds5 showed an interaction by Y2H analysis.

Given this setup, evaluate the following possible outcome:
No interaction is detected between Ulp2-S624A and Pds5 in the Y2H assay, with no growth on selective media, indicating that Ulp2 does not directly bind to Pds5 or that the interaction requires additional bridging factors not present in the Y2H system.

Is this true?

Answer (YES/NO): NO